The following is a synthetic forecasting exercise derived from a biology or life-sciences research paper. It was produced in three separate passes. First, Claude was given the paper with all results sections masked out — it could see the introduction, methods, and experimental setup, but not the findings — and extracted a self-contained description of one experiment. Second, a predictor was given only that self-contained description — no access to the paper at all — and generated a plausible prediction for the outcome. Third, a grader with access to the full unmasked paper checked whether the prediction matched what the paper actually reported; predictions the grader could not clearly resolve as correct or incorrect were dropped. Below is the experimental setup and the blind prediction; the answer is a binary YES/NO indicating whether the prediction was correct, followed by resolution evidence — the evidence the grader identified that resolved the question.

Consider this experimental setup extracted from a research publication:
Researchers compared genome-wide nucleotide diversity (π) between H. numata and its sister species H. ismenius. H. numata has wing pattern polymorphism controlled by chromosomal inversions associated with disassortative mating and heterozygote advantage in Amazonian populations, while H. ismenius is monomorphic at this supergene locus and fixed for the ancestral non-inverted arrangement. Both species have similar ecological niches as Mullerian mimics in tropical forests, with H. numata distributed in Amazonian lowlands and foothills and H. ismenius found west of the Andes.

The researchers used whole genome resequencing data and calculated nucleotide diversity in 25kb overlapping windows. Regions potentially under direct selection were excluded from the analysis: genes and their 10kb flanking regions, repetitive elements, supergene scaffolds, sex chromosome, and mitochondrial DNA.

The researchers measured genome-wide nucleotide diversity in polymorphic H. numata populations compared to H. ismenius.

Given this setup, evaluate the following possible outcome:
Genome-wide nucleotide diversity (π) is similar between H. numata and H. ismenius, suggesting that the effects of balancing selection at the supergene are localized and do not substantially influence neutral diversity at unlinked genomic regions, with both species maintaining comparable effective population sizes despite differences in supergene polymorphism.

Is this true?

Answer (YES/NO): NO